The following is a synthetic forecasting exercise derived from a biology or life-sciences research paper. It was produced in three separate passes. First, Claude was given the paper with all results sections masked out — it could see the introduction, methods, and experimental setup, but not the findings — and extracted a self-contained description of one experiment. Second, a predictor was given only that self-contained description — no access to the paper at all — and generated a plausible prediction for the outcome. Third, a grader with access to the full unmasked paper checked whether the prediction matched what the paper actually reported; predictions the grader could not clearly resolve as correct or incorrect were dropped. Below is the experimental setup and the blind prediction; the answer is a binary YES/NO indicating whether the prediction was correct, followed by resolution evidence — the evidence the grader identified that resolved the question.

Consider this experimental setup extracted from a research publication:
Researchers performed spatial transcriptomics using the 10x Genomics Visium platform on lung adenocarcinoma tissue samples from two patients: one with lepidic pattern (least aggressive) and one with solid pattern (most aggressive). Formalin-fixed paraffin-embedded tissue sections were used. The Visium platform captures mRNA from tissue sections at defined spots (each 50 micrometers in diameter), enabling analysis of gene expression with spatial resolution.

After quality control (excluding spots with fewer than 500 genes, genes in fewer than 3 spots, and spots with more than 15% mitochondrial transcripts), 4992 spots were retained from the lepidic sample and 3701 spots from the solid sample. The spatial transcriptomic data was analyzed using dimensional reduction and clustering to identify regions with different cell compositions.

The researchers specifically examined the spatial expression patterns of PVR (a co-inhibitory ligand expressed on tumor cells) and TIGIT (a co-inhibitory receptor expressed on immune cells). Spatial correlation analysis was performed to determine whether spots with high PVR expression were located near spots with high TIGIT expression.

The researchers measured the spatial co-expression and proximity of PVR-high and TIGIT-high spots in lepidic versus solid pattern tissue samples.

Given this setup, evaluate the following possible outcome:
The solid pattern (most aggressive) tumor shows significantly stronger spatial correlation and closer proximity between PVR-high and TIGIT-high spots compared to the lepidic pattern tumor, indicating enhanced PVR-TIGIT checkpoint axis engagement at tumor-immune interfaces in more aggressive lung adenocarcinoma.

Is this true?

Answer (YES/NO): YES